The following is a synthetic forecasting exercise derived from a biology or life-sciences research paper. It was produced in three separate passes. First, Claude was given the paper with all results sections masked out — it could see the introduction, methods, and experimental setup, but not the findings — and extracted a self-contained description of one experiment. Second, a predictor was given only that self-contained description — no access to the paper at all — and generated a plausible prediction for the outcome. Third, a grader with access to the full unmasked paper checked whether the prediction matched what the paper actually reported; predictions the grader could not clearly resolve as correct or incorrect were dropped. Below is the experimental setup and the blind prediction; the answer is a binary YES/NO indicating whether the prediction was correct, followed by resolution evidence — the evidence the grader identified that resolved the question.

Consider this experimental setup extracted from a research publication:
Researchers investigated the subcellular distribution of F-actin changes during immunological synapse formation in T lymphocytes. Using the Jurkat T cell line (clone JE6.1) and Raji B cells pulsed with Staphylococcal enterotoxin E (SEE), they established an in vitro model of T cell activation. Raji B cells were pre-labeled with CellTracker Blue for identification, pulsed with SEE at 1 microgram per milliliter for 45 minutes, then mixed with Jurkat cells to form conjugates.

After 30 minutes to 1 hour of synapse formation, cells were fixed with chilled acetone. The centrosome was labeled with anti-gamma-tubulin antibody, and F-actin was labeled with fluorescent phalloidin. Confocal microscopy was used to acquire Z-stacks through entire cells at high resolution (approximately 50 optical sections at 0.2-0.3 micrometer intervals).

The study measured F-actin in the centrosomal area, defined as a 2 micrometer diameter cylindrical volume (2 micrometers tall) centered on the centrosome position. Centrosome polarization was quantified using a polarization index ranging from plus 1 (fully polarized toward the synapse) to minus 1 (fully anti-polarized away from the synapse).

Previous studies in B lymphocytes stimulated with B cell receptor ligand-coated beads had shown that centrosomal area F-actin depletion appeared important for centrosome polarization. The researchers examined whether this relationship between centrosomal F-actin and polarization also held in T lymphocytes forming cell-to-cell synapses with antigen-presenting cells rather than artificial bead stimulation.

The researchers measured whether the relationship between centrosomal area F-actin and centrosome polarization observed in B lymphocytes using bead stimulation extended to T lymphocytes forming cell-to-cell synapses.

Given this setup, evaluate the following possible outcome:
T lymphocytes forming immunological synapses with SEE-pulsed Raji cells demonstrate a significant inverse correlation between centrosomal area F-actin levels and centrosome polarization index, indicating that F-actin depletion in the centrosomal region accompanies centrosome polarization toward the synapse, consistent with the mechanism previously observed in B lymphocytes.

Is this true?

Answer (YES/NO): YES